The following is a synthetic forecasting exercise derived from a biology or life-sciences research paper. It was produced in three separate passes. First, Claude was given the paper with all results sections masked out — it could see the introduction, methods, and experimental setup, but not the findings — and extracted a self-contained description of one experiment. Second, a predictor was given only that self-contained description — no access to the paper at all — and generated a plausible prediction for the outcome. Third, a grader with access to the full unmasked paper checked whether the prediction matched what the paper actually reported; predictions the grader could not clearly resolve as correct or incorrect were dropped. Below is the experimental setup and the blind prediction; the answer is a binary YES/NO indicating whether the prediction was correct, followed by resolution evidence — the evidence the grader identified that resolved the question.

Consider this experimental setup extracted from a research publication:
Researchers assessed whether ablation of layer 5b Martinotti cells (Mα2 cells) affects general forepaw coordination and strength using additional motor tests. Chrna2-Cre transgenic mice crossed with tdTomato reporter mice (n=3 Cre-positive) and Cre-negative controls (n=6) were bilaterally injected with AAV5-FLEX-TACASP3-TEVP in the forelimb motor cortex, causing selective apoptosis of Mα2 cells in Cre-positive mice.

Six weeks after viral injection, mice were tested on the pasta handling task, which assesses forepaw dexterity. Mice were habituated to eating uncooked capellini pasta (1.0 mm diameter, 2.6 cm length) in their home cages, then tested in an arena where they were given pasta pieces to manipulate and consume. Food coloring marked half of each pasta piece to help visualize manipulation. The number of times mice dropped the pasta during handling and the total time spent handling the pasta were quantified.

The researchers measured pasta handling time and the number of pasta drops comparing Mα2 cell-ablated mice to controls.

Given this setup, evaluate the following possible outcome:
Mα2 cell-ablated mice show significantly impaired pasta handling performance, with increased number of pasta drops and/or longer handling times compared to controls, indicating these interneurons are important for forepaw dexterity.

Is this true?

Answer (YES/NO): YES